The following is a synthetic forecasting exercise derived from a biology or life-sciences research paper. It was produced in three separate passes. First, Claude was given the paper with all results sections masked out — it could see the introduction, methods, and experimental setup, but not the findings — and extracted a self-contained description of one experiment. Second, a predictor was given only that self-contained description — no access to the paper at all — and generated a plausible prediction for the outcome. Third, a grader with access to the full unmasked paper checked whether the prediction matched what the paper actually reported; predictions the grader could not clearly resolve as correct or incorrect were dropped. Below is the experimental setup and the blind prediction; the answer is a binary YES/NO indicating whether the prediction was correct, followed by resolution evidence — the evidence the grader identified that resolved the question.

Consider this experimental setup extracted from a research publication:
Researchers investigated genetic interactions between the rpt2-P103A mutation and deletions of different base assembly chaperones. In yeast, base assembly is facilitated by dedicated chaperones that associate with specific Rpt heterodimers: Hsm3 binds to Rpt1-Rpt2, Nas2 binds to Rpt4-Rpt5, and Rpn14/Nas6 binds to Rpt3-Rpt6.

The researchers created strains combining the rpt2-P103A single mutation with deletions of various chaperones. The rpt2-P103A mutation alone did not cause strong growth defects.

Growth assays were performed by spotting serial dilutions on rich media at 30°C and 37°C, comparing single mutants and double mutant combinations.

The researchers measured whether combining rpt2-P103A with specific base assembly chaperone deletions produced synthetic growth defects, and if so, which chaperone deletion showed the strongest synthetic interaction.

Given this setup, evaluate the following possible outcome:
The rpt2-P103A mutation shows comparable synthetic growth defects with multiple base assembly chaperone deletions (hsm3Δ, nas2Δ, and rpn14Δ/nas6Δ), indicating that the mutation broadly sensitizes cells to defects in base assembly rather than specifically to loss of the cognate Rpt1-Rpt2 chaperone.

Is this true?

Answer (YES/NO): NO